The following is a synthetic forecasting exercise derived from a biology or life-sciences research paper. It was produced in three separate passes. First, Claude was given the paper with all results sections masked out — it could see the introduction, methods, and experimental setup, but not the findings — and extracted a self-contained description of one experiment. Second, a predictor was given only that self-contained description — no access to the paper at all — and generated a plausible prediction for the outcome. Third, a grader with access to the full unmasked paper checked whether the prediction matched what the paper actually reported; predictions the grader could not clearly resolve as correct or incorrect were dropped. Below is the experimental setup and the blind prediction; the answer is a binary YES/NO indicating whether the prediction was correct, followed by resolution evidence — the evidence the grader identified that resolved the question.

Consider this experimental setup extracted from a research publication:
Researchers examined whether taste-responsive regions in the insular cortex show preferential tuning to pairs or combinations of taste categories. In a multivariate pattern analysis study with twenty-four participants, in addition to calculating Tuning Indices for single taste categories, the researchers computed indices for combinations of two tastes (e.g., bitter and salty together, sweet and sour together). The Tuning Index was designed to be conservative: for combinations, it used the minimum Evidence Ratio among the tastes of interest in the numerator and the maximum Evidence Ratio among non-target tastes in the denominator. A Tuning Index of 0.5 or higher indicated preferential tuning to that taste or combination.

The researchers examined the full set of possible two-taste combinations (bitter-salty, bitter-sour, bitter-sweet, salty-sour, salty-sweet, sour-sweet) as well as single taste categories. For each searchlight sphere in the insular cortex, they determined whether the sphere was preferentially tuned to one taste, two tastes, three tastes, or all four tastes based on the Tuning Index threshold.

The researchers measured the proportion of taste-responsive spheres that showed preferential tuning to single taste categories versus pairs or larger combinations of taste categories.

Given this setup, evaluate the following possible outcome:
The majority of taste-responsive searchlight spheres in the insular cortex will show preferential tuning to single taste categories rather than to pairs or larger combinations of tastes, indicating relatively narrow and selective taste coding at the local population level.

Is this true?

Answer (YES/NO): YES